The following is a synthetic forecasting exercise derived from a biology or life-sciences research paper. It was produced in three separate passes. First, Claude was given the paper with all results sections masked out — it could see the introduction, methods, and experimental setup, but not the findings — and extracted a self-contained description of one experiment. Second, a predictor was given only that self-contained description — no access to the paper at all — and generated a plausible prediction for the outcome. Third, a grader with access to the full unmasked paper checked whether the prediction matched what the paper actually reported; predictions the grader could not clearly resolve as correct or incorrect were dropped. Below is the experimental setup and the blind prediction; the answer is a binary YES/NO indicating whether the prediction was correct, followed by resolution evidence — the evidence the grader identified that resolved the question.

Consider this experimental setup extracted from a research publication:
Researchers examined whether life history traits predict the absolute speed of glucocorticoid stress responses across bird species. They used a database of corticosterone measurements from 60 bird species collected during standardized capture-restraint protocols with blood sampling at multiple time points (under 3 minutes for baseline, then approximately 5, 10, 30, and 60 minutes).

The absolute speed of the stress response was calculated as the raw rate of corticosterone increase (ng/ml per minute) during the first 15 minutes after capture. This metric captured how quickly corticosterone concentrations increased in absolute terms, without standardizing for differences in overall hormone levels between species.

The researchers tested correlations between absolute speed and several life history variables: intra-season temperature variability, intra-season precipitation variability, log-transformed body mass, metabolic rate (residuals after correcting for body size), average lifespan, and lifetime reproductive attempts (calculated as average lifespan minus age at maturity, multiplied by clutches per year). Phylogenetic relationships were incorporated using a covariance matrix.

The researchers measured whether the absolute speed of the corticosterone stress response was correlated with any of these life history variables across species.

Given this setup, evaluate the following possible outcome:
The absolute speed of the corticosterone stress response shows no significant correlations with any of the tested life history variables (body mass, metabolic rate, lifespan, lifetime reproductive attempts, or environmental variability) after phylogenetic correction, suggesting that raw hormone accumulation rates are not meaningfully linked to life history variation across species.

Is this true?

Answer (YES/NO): YES